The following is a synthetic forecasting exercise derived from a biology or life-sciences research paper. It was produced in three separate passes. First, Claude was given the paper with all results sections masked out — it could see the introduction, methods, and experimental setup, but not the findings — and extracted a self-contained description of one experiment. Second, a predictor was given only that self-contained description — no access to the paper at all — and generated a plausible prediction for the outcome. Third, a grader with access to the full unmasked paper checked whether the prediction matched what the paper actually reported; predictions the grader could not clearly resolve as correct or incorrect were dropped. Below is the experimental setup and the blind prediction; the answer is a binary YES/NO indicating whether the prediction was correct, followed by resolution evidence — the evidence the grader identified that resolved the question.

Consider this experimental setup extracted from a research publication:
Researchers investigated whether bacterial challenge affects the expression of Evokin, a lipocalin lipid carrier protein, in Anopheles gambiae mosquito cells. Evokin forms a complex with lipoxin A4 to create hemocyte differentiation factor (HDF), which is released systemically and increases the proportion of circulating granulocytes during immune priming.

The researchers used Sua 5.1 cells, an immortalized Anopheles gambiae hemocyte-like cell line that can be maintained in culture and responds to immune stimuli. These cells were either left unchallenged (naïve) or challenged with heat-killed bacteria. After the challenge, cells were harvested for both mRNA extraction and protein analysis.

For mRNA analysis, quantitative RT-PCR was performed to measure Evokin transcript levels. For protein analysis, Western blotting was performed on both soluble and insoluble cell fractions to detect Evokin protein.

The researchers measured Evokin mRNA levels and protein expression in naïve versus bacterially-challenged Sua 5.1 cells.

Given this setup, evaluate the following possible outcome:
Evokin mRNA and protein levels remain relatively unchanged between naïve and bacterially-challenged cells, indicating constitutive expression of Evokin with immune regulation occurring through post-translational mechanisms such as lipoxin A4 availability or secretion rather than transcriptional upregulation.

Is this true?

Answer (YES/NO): NO